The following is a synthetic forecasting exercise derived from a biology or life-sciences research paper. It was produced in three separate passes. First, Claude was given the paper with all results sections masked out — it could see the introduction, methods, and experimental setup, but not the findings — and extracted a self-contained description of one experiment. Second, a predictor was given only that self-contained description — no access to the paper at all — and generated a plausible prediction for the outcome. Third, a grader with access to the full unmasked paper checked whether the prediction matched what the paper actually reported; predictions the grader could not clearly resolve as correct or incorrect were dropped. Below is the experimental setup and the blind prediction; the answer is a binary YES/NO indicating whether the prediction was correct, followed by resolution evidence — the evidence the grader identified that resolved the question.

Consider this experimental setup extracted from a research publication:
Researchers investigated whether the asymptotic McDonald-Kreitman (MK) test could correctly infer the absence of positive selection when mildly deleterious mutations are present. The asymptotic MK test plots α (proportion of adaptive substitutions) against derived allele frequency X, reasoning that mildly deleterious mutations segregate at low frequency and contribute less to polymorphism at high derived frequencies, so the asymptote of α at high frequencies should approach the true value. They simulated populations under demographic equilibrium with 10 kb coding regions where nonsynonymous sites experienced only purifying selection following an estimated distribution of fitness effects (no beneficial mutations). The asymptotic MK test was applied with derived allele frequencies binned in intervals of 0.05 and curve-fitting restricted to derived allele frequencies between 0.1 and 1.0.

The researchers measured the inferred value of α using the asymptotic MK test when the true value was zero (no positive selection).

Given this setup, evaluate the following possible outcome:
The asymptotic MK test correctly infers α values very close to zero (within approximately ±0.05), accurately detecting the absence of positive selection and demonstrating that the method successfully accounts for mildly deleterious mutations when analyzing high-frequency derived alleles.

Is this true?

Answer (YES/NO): NO